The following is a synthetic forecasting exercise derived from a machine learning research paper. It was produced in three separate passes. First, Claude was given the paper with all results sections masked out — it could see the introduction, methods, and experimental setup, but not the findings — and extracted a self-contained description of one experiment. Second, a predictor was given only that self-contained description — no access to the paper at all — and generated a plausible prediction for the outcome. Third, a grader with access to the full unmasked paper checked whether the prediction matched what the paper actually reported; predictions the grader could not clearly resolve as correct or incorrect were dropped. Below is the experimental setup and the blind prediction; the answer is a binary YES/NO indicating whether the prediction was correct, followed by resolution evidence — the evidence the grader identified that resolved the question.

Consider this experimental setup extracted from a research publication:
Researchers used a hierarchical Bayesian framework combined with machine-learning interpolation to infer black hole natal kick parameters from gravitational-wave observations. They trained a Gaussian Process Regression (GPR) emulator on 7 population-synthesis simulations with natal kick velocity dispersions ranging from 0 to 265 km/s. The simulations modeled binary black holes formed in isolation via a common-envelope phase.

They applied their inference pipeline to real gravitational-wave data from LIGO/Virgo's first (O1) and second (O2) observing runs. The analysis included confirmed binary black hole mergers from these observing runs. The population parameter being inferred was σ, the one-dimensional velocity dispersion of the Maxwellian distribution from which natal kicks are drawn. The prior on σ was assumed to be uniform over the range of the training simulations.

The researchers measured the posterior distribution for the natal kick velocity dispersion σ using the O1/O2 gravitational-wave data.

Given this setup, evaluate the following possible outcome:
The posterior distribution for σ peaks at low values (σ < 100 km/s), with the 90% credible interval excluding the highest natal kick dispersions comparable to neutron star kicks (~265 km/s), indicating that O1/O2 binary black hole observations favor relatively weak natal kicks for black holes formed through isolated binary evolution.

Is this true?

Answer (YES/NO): NO